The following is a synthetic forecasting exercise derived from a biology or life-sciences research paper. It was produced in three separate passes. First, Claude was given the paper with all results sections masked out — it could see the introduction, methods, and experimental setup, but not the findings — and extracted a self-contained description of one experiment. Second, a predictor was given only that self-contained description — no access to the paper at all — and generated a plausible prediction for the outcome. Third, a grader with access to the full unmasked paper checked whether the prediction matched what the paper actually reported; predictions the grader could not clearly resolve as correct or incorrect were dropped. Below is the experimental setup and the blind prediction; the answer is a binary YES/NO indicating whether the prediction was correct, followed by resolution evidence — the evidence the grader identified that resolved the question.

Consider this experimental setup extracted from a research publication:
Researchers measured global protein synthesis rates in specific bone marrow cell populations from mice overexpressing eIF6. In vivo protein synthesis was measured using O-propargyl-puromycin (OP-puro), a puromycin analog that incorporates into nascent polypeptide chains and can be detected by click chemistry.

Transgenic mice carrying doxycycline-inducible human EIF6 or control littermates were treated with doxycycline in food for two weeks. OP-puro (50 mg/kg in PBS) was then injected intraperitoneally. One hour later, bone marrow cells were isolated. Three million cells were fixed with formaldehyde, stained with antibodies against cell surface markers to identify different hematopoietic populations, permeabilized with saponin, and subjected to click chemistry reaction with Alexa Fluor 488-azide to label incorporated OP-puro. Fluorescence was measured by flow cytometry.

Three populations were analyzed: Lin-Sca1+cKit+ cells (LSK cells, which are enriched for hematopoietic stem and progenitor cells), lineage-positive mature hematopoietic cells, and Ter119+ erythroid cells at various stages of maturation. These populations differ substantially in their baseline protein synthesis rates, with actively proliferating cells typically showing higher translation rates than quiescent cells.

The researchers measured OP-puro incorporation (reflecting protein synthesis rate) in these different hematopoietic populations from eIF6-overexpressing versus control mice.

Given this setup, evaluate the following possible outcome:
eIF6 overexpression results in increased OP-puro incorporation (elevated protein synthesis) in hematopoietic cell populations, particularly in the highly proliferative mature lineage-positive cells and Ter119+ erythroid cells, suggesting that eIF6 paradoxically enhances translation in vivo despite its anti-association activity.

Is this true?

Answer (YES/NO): NO